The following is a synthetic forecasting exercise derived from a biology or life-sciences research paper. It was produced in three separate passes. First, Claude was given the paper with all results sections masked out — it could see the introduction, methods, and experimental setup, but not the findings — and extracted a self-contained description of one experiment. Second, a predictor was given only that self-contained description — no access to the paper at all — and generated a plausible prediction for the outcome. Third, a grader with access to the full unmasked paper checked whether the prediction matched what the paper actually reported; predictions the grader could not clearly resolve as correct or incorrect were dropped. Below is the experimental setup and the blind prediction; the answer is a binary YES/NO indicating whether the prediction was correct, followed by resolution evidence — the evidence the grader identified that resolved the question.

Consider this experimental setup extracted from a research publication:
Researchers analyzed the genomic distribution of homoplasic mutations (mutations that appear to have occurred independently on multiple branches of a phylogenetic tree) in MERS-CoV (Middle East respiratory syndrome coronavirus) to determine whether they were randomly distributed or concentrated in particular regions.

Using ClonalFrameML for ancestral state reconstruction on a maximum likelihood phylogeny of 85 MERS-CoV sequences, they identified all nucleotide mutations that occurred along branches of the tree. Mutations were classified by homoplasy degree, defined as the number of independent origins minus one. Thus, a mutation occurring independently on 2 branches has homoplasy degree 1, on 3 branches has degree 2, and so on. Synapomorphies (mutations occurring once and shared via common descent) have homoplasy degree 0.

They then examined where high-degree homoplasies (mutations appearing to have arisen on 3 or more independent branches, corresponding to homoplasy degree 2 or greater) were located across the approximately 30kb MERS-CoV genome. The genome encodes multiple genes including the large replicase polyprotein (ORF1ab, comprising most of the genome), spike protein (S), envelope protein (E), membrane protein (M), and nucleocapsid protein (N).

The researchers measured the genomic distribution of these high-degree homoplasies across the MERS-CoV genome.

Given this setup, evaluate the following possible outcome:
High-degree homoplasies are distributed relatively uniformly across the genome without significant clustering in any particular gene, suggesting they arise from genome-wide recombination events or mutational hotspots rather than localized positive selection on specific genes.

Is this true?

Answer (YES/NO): NO